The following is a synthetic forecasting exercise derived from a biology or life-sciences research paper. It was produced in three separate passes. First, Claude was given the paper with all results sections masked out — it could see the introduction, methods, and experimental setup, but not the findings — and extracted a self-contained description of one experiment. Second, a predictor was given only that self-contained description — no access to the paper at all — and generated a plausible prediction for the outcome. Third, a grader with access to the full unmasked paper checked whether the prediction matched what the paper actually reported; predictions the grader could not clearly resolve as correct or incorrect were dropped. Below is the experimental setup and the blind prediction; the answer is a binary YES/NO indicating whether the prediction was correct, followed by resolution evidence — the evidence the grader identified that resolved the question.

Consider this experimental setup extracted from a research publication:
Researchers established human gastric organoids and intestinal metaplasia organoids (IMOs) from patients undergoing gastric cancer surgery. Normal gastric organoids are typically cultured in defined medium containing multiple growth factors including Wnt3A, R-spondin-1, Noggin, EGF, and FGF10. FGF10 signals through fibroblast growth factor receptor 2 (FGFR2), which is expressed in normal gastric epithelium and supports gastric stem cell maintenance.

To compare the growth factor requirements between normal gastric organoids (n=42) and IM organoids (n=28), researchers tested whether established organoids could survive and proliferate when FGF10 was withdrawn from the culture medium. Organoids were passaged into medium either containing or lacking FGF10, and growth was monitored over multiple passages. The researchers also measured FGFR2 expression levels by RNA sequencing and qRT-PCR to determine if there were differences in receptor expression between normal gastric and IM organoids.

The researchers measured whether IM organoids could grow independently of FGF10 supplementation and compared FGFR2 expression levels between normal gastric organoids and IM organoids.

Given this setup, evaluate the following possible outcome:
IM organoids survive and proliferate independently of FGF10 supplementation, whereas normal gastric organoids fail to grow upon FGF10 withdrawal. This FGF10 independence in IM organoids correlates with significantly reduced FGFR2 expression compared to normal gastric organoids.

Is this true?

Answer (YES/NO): YES